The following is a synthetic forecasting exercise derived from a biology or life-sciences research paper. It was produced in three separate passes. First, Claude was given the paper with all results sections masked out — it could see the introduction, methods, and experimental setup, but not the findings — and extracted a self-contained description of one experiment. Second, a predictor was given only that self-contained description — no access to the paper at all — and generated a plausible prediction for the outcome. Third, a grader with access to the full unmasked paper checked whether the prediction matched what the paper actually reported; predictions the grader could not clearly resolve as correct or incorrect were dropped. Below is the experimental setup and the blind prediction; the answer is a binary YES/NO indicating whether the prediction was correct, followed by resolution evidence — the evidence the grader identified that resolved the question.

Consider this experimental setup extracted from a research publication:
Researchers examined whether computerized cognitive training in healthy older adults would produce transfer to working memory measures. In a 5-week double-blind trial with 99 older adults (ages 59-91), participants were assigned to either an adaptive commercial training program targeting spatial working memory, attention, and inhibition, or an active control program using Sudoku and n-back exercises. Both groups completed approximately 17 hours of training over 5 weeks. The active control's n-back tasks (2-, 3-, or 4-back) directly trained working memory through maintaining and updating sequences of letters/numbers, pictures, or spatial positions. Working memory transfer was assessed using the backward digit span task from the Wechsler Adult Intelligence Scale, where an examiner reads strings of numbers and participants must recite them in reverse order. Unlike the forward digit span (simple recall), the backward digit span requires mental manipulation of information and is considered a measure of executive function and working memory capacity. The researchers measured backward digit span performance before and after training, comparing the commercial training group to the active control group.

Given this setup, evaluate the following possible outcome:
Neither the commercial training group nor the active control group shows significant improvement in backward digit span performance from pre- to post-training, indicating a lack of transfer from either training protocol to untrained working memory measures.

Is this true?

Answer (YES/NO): YES